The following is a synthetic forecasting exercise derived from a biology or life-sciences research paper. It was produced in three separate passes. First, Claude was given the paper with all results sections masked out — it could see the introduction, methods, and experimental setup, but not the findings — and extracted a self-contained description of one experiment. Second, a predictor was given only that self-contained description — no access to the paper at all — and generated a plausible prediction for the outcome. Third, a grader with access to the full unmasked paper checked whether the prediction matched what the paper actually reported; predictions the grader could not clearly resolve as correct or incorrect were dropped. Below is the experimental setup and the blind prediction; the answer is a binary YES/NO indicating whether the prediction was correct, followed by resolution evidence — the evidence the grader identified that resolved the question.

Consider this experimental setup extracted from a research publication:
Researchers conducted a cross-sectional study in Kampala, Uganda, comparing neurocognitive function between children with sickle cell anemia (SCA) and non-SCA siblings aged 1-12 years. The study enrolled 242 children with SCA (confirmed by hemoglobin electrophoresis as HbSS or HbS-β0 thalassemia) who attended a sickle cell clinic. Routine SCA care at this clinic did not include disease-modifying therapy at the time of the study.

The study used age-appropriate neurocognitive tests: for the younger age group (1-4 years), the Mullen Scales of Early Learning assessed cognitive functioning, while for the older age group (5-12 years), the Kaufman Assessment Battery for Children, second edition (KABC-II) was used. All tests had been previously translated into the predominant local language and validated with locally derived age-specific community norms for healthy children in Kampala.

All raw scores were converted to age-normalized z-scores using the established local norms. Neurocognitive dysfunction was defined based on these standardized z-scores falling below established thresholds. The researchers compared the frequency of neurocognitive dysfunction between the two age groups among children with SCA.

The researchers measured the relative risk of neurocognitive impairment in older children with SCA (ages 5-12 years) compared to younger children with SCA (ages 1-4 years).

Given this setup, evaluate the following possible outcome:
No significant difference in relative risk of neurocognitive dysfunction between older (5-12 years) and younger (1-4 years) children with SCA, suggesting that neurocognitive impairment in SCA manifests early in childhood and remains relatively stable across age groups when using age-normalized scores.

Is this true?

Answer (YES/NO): NO